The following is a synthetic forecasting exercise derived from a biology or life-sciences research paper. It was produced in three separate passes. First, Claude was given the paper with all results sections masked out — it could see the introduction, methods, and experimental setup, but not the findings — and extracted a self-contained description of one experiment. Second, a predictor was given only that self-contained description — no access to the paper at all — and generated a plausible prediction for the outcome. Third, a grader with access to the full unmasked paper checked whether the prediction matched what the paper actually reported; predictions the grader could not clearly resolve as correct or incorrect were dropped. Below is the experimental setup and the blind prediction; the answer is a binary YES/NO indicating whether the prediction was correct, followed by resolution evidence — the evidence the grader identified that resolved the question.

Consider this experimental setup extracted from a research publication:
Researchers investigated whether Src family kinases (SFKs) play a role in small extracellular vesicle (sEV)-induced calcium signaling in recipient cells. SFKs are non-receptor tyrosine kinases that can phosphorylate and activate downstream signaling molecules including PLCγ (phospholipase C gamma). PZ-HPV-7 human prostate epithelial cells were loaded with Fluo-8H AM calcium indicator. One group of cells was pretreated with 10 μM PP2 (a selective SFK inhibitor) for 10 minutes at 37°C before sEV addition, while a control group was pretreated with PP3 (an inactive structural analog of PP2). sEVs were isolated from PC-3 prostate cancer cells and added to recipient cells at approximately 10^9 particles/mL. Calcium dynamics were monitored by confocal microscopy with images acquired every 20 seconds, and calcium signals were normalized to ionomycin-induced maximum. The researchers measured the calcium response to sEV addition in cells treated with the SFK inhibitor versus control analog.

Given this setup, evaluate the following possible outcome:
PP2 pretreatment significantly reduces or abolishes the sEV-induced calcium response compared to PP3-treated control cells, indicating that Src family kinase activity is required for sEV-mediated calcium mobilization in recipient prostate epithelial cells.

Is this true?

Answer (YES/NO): YES